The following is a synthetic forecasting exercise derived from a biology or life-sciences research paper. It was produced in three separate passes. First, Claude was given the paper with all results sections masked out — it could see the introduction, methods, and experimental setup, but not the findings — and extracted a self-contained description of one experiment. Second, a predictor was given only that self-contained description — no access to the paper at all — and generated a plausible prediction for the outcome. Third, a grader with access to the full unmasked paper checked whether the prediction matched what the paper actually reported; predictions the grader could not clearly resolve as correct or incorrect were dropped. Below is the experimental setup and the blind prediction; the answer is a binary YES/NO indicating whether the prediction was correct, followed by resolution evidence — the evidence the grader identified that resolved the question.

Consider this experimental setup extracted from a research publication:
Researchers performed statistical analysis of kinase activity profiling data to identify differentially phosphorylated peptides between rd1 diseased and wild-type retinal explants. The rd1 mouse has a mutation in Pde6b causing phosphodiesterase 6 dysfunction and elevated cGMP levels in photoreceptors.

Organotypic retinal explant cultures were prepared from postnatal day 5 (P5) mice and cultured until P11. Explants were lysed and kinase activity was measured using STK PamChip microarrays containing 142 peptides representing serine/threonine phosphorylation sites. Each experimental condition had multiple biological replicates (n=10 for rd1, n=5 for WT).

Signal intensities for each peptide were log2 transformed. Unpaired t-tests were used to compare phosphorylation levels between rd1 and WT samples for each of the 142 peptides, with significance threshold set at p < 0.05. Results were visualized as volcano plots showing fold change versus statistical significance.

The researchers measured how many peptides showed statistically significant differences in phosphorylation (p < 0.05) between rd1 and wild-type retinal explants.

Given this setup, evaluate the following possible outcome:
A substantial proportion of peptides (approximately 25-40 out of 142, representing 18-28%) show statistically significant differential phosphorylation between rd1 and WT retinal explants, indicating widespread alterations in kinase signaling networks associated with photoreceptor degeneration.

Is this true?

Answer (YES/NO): NO